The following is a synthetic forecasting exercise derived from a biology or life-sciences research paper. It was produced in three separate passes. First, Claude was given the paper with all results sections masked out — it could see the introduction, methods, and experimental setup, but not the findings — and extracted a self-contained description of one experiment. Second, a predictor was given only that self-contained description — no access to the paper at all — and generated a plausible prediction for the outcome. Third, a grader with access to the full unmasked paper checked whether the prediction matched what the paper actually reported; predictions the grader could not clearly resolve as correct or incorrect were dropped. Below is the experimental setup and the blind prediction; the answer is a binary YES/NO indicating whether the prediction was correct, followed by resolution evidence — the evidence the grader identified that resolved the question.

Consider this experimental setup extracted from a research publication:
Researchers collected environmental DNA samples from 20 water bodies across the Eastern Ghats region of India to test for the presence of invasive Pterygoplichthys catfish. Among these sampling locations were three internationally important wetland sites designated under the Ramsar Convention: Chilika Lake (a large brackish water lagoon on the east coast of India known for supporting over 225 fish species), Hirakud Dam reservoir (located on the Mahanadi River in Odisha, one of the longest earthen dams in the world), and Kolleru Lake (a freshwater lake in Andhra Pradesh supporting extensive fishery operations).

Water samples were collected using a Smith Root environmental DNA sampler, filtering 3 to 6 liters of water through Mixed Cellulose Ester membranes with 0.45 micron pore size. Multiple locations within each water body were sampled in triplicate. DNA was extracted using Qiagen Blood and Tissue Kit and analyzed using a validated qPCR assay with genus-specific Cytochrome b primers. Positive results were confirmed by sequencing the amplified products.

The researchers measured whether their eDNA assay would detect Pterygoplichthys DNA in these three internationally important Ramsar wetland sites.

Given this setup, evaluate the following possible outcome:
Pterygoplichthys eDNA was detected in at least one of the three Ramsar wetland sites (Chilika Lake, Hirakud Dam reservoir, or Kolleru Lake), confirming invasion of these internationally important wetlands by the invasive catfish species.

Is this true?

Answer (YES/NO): YES